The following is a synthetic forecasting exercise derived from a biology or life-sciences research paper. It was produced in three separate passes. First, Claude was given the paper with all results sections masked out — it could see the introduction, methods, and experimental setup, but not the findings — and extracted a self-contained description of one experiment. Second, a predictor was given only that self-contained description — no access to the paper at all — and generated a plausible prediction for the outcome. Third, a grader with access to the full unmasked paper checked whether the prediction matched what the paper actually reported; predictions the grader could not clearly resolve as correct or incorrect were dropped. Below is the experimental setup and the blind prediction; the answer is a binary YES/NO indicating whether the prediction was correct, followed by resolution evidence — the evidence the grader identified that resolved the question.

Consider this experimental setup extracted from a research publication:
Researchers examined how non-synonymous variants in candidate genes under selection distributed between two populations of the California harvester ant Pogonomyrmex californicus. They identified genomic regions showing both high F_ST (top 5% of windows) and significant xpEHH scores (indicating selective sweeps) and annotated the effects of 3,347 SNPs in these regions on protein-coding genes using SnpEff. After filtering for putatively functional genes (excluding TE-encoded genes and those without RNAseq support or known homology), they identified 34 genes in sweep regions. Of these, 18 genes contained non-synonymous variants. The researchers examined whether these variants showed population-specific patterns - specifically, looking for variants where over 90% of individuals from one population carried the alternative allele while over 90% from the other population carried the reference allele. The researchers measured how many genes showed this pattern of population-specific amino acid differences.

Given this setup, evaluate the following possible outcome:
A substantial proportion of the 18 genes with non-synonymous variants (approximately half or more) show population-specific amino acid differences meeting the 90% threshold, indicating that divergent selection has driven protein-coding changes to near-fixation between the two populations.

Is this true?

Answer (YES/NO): NO